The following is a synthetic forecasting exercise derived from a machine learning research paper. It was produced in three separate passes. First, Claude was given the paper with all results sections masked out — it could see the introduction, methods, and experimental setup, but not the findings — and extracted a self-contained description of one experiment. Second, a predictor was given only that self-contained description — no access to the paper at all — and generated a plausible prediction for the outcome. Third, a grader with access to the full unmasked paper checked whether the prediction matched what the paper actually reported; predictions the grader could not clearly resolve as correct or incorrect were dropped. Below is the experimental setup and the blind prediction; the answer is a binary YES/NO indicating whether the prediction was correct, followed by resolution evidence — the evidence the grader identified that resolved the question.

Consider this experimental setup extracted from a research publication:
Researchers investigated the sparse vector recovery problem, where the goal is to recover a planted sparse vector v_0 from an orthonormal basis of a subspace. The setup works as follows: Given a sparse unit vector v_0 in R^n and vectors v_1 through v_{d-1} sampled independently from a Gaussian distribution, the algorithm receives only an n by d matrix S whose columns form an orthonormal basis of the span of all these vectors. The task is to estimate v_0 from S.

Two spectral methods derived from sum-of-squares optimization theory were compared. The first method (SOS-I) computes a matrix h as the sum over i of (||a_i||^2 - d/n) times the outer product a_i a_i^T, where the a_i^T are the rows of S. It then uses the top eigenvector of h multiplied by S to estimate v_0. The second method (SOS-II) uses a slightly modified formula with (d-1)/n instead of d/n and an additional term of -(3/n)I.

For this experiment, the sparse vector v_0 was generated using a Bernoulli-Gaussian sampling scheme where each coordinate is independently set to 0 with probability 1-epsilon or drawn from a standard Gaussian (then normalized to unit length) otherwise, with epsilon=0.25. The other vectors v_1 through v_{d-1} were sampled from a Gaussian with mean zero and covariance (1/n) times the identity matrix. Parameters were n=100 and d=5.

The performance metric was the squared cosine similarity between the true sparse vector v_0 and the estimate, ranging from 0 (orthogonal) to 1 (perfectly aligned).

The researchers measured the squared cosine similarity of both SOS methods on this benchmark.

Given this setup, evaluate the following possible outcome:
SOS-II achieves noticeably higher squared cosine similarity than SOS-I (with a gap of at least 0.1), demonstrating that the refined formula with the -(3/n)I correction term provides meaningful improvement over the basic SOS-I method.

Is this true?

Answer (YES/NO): NO